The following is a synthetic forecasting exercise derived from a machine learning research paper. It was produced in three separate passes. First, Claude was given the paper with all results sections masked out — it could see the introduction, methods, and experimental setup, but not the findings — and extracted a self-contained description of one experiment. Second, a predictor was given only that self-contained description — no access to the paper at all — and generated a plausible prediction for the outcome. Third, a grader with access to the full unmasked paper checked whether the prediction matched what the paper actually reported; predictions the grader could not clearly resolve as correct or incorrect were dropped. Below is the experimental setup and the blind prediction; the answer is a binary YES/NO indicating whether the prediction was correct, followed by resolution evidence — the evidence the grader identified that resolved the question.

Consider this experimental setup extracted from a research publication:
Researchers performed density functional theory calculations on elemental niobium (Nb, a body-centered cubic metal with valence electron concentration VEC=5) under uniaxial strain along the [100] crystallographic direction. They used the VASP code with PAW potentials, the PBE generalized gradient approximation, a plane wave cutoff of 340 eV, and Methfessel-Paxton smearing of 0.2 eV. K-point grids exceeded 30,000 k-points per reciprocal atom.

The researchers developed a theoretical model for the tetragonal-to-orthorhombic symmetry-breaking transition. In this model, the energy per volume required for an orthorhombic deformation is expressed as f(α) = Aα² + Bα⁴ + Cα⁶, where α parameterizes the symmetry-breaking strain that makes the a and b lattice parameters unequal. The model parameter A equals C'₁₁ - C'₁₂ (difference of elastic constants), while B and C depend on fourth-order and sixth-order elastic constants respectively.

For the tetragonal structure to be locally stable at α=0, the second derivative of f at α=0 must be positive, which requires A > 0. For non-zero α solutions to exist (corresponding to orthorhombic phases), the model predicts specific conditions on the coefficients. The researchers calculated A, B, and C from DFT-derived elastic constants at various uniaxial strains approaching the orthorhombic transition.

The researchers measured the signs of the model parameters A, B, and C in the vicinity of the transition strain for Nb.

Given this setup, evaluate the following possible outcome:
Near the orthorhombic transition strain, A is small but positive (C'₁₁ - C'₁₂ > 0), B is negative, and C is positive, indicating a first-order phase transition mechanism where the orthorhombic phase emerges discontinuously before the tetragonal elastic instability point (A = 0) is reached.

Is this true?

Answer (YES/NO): YES